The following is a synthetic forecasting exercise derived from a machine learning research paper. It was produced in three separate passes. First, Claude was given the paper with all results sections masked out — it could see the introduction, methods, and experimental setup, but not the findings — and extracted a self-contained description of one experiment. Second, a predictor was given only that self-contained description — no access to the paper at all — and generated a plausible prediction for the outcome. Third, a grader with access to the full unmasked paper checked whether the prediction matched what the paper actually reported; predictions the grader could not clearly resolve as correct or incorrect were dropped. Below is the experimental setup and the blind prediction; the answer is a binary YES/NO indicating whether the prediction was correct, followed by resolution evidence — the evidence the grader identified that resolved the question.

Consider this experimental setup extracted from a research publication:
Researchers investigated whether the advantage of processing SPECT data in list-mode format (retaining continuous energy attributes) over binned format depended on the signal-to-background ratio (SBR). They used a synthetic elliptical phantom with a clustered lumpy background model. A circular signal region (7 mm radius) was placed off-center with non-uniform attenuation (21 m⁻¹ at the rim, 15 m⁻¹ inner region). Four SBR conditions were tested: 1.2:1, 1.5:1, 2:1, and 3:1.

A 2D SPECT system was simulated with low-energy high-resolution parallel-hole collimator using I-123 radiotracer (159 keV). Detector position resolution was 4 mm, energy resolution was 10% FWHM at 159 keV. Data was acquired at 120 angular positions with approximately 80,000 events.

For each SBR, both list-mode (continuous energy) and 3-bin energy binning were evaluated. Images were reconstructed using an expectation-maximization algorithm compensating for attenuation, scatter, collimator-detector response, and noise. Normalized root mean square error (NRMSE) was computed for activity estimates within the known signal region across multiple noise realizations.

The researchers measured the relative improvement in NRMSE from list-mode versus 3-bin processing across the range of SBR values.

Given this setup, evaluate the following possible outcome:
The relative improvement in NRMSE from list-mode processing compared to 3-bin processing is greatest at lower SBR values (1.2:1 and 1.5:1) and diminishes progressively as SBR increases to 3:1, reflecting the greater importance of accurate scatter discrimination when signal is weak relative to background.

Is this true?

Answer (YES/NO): NO